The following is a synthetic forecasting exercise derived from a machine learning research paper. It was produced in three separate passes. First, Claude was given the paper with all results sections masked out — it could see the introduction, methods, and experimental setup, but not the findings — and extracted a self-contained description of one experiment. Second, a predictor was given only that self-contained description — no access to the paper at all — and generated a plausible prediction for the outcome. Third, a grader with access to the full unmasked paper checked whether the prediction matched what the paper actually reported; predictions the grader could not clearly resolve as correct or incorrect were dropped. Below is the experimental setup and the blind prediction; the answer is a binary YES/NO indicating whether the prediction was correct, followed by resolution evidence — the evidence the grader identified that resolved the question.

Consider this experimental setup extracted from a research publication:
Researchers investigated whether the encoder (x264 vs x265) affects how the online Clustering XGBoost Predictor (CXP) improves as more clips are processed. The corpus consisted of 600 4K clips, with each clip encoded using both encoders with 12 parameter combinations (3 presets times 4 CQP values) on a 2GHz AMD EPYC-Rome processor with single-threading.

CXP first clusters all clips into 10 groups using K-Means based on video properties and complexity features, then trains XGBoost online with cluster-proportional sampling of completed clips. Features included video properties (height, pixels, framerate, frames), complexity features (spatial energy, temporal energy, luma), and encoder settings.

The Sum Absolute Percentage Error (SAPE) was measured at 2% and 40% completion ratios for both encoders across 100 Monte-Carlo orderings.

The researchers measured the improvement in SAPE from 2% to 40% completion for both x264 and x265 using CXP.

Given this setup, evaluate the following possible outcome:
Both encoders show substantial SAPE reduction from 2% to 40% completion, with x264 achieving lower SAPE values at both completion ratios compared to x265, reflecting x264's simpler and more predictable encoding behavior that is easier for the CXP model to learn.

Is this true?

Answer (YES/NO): YES